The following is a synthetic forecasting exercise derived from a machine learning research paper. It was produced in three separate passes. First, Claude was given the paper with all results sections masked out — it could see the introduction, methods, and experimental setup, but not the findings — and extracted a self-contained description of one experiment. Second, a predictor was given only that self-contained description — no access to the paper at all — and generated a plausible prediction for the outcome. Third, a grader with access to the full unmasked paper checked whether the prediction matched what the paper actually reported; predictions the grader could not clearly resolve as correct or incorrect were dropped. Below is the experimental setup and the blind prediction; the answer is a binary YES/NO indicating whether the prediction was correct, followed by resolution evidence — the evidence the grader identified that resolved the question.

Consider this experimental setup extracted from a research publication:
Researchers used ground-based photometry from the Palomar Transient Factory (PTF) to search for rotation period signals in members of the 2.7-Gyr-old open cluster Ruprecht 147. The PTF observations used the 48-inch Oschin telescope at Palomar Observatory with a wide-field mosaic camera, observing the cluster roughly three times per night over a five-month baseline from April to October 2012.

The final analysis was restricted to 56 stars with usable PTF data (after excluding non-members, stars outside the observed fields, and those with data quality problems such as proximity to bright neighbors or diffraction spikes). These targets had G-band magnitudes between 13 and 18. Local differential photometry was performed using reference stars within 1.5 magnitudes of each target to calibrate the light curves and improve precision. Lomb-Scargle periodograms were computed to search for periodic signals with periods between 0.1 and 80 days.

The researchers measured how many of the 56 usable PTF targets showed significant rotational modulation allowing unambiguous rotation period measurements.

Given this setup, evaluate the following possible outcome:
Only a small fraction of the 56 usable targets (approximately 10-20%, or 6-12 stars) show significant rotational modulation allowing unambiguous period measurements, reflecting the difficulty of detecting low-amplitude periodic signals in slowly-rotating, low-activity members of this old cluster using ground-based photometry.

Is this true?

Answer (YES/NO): YES